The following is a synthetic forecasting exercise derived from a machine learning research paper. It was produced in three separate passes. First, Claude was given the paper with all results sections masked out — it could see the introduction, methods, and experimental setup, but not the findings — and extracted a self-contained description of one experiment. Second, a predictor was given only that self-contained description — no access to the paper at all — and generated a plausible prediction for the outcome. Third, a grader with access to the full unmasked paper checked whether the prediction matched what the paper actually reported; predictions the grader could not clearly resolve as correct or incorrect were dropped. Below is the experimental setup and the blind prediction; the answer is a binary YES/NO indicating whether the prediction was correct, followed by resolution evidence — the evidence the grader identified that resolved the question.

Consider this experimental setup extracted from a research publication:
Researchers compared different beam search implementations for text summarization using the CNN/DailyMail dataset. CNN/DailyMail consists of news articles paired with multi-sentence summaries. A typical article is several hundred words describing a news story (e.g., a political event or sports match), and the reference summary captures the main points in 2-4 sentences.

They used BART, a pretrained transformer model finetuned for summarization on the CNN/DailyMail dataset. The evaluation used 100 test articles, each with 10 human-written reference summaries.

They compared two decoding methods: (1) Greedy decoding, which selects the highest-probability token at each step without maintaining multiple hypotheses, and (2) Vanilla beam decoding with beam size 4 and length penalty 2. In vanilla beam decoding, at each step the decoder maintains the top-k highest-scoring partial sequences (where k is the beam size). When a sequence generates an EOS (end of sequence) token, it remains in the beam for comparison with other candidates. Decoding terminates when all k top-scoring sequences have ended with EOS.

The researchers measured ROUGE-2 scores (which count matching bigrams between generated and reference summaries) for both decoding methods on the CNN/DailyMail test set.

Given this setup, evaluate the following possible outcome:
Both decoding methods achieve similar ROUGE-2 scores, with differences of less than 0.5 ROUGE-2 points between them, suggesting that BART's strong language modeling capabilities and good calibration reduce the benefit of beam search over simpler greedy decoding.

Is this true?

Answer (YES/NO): NO